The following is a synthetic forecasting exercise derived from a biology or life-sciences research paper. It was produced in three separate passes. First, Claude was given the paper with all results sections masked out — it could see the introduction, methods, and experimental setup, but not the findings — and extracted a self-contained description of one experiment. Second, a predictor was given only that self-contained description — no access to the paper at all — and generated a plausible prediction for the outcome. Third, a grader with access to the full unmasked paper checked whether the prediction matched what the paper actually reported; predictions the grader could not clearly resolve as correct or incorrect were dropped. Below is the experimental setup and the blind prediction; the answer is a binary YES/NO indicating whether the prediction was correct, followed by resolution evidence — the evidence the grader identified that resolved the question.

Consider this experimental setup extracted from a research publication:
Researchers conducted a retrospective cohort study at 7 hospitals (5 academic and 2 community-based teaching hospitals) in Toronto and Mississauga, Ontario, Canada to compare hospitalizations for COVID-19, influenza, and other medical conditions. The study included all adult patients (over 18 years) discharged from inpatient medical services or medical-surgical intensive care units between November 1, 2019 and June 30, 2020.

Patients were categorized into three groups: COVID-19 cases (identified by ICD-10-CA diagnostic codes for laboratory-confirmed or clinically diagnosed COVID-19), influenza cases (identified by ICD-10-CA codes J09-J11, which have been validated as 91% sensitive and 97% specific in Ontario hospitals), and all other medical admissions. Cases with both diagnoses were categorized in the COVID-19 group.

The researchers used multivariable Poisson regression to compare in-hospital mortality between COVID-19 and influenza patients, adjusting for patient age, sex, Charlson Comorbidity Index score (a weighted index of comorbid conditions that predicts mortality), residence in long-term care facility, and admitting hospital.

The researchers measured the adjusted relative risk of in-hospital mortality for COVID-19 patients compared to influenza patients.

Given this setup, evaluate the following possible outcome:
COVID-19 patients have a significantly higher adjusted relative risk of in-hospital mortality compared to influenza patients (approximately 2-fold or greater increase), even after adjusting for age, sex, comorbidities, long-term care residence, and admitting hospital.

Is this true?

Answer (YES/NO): YES